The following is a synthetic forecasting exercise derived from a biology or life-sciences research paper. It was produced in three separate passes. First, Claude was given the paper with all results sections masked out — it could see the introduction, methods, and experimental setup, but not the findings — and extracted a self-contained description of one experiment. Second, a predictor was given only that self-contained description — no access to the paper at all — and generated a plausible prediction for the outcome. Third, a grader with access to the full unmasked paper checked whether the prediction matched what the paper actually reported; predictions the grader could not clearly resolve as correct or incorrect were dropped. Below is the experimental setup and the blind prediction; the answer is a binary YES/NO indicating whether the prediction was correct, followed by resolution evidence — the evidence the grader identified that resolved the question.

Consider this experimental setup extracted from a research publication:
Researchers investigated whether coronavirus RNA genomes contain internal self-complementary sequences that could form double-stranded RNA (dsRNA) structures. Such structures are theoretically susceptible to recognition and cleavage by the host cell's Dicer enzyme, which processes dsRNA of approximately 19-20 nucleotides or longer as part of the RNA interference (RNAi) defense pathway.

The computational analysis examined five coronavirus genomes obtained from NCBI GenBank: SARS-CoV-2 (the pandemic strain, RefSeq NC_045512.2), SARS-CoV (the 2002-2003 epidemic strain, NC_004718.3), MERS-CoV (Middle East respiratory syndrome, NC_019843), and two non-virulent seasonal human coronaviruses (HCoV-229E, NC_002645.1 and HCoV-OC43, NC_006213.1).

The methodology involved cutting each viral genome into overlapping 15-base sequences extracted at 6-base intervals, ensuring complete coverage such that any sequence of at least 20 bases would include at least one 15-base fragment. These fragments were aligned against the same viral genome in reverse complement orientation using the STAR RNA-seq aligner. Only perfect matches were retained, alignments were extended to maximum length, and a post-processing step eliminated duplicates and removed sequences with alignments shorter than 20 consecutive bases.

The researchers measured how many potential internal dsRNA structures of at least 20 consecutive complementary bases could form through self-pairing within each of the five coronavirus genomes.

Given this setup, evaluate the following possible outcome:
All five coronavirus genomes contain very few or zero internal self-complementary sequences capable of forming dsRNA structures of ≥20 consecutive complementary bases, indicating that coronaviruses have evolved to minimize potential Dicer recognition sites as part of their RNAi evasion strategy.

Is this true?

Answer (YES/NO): YES